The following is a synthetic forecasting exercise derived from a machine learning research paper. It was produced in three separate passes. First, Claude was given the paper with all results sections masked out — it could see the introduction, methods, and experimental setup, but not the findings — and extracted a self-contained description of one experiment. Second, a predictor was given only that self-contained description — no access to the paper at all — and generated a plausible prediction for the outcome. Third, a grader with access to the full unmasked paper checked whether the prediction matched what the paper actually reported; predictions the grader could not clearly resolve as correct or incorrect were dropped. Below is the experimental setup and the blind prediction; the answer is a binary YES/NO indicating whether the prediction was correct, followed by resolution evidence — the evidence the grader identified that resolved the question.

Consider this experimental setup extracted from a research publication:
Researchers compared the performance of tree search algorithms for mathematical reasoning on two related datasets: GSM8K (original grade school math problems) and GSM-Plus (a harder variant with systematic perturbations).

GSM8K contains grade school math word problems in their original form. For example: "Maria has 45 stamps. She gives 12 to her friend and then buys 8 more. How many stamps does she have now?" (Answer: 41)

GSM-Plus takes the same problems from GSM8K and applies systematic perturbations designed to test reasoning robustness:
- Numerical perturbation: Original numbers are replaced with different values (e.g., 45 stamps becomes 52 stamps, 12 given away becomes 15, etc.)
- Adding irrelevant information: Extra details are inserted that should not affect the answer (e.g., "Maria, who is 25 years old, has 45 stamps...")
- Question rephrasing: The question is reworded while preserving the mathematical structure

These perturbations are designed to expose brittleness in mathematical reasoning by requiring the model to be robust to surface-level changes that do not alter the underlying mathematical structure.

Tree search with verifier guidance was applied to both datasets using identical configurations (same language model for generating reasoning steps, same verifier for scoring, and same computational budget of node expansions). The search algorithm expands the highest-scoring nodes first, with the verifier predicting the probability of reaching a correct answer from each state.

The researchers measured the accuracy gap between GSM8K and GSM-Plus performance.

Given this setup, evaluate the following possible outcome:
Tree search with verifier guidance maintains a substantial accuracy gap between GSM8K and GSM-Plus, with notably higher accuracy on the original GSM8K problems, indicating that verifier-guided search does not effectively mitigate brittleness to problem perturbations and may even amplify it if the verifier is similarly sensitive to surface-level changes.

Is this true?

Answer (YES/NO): YES